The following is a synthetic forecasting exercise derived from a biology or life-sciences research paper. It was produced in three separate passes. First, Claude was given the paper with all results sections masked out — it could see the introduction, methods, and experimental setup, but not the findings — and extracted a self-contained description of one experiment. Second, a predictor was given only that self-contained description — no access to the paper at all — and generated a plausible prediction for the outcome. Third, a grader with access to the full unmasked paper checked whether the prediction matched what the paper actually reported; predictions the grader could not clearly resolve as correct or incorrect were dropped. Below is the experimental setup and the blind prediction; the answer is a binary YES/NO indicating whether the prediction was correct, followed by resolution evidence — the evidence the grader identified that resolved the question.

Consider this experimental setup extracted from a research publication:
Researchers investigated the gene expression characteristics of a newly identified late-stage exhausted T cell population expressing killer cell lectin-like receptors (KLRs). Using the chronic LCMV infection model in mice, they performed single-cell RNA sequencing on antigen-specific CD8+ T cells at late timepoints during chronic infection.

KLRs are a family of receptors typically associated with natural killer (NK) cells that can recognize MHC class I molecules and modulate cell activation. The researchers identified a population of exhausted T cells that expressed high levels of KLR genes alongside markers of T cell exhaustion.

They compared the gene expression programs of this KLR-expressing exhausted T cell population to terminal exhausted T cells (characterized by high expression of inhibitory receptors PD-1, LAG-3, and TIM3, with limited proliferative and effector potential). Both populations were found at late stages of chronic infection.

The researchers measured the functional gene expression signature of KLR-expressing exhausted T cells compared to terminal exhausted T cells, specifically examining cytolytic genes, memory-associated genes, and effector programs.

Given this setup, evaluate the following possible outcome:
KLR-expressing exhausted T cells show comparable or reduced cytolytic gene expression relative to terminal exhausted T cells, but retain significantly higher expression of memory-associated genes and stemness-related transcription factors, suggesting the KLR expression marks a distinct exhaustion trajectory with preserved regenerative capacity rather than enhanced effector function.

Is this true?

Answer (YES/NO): NO